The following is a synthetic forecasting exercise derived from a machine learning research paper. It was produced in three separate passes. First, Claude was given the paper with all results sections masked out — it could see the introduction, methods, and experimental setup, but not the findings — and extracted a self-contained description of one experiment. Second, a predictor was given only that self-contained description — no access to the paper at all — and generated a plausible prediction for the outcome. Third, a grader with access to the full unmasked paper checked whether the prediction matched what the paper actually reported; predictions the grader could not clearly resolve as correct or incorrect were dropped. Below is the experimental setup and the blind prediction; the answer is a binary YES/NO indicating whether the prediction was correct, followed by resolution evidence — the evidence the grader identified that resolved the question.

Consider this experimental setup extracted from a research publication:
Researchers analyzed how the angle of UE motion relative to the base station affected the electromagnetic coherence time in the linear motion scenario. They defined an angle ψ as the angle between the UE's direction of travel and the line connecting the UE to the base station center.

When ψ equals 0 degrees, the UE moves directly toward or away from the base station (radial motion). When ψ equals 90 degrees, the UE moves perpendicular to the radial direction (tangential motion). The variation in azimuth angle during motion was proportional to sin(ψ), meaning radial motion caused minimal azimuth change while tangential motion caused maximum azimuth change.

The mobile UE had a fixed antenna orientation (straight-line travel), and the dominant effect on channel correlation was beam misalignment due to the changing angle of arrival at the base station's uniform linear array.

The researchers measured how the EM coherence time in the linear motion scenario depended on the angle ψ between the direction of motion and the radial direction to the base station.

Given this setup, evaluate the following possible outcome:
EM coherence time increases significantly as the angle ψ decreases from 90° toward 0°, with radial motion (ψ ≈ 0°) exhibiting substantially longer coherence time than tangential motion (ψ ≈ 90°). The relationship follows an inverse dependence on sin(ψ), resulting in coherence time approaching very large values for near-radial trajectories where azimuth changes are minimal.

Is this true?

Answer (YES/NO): YES